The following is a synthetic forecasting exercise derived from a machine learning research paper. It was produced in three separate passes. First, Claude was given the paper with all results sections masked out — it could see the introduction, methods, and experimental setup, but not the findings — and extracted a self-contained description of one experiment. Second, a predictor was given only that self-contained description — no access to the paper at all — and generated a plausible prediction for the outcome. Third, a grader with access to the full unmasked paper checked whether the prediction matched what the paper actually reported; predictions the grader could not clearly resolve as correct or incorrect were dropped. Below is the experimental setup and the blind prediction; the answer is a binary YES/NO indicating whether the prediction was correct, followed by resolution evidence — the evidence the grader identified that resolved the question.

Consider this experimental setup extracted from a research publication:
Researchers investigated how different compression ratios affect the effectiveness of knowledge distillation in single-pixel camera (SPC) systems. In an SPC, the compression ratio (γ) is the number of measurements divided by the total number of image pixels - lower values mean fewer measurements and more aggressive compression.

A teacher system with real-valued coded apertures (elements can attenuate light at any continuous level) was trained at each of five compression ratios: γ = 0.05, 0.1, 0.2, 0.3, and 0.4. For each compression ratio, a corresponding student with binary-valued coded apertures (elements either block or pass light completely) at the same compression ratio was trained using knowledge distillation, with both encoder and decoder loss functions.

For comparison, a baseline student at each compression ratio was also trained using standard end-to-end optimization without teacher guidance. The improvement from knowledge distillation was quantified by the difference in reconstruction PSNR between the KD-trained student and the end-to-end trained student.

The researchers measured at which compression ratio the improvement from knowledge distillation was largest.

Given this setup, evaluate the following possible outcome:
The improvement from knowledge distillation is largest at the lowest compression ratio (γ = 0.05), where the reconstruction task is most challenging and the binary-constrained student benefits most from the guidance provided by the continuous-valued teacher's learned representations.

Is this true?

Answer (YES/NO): NO